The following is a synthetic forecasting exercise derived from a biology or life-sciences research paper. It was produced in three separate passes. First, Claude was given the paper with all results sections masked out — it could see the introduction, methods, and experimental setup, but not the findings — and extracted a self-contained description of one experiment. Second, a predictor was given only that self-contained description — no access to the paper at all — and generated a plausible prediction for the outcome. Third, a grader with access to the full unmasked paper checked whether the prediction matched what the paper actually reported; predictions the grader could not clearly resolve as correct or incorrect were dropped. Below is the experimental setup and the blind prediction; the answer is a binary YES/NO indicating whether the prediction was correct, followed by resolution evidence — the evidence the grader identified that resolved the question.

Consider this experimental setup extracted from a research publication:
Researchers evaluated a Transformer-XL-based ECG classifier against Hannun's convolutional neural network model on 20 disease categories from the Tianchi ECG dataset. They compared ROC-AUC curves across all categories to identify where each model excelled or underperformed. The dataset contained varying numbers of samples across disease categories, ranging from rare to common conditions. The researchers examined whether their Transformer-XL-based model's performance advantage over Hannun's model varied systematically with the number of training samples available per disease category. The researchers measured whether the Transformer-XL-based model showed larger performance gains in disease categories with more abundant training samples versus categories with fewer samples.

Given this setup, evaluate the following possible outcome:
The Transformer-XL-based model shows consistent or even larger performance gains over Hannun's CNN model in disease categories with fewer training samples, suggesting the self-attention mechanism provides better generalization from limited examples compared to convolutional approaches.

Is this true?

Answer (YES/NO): NO